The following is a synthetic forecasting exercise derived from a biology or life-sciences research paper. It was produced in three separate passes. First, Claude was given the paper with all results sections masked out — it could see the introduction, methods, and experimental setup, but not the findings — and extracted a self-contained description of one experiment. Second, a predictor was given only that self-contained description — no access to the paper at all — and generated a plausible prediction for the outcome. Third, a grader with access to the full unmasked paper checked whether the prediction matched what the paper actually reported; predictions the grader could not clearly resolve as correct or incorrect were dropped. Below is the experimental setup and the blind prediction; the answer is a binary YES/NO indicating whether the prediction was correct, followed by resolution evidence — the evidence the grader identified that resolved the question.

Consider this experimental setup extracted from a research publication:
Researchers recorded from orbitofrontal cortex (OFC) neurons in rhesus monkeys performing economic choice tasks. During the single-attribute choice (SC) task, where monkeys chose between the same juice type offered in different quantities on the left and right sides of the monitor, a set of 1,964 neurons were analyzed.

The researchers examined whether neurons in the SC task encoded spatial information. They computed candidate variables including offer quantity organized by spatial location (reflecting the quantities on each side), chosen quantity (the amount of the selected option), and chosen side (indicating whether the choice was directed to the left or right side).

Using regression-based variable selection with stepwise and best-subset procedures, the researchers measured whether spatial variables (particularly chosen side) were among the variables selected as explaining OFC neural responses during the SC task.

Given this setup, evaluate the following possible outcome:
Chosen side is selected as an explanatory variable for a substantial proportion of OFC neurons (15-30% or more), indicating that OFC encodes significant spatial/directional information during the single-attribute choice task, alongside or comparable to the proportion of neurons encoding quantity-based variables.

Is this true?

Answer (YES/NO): NO